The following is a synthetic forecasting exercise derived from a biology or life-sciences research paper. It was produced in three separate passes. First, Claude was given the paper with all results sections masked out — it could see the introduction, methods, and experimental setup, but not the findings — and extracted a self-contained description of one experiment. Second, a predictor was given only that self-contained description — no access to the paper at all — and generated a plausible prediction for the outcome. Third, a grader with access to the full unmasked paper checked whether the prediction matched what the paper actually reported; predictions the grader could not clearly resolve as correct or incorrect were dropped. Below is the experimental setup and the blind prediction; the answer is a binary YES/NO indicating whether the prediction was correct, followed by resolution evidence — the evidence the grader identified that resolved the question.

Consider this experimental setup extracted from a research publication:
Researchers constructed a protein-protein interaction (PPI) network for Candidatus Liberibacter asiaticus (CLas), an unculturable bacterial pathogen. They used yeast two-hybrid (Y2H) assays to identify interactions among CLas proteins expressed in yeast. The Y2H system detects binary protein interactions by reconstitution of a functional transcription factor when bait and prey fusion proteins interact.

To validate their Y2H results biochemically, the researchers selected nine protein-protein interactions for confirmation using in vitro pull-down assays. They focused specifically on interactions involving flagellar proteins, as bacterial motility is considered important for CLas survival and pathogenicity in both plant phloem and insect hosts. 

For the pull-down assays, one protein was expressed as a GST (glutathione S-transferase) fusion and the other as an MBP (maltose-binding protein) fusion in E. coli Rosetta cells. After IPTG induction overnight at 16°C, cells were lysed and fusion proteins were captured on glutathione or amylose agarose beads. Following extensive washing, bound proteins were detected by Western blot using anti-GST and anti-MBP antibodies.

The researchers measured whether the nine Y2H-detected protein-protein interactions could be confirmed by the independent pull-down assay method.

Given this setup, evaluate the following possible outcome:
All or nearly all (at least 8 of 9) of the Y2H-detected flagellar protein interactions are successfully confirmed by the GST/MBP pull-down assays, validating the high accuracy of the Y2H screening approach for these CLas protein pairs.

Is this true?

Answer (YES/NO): YES